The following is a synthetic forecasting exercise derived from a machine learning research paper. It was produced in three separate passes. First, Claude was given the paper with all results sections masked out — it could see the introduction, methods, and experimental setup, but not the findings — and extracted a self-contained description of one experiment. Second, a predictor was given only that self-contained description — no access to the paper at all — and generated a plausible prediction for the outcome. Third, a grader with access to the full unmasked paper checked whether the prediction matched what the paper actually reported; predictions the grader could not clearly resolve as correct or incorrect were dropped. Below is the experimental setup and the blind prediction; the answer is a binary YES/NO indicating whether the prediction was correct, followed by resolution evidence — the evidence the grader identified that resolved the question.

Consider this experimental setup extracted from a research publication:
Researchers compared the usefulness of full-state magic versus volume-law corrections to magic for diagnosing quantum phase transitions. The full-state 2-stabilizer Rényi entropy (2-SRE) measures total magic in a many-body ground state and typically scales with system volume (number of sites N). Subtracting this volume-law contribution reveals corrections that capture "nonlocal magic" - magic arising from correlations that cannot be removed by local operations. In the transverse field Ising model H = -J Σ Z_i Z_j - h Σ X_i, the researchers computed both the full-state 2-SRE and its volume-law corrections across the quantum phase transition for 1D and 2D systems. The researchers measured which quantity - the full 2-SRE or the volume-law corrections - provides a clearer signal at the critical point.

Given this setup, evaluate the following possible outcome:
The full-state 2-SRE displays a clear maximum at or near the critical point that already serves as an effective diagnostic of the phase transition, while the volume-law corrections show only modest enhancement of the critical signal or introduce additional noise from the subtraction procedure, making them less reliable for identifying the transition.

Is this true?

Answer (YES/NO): NO